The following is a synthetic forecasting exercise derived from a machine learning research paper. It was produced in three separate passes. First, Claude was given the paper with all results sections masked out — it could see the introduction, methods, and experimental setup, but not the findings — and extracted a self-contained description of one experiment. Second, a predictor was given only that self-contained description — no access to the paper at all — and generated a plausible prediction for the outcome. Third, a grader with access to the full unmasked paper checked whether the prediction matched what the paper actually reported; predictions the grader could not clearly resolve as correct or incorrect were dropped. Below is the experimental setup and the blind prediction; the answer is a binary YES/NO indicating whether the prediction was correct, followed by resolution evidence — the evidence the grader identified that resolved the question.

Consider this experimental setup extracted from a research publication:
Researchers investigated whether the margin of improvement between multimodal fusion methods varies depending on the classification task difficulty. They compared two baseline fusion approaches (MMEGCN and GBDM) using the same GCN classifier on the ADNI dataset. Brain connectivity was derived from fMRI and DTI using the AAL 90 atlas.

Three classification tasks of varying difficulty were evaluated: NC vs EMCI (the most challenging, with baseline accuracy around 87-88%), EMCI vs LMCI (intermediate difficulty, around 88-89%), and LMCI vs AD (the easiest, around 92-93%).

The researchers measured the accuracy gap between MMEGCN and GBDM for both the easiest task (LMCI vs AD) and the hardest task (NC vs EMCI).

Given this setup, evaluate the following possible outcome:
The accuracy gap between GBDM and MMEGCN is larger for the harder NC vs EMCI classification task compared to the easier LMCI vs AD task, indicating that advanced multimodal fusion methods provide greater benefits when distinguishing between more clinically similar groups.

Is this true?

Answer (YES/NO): NO